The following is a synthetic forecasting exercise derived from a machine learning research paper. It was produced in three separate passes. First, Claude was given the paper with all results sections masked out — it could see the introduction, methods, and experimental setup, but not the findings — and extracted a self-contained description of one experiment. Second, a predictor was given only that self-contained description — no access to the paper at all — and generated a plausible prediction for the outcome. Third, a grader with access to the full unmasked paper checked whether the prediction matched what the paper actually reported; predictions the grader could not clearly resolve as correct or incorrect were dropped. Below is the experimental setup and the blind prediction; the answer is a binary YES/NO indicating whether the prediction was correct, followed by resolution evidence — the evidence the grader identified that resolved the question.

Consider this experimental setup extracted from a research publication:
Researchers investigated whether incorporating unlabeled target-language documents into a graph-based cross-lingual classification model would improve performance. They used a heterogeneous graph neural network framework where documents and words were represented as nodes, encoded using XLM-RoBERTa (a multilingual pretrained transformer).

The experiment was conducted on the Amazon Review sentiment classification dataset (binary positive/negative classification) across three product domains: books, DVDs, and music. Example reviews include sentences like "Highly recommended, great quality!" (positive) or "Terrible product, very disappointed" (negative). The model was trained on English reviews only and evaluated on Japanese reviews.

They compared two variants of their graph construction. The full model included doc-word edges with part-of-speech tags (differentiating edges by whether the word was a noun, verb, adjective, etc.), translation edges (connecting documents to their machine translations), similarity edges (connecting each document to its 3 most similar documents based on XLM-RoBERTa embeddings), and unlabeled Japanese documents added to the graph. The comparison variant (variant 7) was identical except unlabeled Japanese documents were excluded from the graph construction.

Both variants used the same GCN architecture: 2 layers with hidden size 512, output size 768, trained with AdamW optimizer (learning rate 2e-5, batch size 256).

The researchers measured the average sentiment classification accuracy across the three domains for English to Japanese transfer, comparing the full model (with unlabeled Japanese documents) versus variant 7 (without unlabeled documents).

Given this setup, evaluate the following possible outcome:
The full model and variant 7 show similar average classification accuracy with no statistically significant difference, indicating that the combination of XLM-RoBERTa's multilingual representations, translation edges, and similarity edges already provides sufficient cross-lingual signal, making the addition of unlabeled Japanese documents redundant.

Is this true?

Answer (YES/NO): NO